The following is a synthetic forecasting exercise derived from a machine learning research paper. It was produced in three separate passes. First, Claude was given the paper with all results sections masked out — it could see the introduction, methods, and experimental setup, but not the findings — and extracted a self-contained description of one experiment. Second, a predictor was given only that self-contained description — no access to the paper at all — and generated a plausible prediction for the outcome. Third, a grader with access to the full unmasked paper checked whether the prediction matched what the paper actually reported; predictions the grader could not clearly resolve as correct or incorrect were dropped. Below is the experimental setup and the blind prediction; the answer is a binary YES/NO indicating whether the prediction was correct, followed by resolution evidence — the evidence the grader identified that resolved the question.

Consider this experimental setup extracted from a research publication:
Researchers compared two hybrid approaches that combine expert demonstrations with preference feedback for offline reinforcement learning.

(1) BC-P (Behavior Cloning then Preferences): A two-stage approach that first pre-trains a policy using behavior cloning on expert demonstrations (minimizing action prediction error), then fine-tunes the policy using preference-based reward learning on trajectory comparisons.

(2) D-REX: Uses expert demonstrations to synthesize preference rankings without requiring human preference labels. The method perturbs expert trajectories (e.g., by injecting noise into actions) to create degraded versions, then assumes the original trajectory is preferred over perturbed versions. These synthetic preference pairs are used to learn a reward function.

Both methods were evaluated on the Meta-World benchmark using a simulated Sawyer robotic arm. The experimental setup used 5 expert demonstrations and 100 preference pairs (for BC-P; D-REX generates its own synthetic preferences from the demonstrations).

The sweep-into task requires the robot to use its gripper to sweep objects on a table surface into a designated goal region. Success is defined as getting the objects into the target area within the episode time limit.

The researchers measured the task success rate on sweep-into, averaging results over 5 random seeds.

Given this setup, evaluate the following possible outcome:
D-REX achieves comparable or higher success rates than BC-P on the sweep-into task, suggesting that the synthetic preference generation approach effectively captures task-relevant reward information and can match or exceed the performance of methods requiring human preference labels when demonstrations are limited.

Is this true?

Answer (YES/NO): YES